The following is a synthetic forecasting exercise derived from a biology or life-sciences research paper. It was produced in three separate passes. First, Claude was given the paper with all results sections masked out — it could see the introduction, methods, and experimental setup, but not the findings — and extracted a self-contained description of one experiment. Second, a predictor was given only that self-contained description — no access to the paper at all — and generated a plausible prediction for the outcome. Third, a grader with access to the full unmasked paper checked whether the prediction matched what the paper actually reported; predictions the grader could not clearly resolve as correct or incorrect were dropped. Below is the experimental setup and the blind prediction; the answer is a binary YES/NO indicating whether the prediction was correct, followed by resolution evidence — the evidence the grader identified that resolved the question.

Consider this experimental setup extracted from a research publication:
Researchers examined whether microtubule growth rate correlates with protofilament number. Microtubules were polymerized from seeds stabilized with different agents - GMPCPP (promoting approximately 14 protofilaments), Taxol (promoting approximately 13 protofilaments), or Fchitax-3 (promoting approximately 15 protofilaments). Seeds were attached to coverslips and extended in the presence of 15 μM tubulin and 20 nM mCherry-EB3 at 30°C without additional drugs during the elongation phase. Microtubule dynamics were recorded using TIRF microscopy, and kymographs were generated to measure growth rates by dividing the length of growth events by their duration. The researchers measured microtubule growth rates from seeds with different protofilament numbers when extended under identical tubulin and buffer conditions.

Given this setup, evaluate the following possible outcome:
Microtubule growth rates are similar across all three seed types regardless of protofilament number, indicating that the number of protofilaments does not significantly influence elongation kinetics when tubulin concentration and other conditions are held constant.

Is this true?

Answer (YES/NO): NO